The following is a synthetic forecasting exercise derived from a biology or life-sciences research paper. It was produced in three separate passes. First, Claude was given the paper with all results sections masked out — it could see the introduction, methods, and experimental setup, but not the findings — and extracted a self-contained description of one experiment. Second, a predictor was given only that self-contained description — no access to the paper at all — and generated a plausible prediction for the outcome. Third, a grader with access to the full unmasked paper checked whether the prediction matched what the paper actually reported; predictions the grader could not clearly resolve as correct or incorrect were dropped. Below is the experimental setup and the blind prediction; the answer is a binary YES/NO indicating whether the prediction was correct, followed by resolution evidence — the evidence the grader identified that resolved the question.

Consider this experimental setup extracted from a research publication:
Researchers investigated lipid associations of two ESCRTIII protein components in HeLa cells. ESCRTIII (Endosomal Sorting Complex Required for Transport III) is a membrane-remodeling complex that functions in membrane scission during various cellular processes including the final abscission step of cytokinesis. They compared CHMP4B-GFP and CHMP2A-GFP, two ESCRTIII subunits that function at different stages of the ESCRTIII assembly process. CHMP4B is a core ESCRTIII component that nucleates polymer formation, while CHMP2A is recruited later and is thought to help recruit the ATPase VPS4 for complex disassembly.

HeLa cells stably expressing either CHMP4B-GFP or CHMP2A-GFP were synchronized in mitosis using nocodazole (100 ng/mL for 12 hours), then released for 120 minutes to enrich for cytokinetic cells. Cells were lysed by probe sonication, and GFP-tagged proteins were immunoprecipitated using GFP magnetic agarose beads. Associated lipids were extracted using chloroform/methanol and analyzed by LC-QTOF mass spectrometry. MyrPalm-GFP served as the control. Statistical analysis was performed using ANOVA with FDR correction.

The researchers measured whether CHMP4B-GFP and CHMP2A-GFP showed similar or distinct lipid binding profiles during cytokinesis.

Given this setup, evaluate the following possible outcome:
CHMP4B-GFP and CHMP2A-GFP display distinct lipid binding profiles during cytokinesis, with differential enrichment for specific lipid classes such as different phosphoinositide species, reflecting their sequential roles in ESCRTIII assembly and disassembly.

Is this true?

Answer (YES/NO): YES